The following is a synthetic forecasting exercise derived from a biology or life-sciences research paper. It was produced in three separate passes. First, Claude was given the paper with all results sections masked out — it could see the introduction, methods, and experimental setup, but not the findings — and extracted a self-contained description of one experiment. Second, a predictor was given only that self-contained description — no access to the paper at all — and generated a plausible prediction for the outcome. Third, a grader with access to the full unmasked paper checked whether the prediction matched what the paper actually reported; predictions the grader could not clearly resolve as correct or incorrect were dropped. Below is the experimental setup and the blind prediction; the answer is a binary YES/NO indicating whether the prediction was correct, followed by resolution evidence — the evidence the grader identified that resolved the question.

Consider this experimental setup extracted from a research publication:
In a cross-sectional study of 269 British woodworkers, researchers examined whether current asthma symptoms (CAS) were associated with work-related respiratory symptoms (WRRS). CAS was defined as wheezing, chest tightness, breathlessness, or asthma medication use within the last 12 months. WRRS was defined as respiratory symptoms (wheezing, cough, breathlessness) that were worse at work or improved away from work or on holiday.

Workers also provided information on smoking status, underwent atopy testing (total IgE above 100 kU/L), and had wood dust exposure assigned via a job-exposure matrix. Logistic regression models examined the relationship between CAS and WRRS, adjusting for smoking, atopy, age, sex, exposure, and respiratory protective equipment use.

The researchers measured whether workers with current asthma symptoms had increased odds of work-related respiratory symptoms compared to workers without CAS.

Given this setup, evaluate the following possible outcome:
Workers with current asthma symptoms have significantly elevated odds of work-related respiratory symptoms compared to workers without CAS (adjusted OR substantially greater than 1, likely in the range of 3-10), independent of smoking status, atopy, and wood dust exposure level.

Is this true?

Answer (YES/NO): NO